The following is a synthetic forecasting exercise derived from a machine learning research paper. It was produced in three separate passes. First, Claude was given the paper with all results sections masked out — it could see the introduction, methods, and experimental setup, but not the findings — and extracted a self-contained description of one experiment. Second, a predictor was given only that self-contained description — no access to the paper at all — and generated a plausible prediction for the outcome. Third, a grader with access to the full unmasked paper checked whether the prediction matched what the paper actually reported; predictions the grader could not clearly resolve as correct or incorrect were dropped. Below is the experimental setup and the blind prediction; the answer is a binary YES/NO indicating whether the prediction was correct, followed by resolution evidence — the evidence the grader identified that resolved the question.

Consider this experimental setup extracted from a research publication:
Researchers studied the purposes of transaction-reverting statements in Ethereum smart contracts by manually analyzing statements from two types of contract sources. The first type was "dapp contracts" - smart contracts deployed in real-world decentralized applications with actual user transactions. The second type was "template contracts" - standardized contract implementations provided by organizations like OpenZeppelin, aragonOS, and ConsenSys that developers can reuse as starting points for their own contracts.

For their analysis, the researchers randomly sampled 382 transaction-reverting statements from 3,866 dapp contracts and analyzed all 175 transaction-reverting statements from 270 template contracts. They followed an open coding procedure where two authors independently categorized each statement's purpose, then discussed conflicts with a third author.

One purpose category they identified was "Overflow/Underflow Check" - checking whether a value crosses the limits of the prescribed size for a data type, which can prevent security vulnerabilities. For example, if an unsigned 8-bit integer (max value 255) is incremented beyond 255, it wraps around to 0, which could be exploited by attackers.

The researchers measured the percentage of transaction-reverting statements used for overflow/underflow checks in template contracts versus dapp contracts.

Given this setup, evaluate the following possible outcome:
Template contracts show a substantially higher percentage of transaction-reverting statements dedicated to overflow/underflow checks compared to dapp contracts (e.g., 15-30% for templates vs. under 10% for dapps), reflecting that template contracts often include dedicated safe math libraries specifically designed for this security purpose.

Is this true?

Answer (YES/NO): YES